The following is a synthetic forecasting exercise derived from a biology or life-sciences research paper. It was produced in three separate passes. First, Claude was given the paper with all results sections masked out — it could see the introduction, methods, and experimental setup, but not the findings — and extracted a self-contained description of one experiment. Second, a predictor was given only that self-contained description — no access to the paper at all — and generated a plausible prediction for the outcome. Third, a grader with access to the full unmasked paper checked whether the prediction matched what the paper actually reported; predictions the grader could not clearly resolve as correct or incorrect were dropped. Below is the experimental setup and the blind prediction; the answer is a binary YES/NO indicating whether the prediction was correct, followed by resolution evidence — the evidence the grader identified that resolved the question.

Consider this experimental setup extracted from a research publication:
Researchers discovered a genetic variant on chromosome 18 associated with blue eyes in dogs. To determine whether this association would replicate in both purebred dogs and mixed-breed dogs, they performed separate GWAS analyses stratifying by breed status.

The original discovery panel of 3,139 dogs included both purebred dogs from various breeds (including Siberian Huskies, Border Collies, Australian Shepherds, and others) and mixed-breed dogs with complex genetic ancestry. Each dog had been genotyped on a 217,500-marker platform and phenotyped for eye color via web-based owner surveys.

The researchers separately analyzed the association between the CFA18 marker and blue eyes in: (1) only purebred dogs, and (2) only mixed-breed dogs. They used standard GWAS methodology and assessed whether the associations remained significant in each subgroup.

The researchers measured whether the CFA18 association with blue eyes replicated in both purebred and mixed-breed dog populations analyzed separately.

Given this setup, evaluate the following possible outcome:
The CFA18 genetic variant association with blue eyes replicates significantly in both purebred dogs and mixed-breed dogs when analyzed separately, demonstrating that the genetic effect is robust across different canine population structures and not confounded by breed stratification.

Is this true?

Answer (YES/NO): YES